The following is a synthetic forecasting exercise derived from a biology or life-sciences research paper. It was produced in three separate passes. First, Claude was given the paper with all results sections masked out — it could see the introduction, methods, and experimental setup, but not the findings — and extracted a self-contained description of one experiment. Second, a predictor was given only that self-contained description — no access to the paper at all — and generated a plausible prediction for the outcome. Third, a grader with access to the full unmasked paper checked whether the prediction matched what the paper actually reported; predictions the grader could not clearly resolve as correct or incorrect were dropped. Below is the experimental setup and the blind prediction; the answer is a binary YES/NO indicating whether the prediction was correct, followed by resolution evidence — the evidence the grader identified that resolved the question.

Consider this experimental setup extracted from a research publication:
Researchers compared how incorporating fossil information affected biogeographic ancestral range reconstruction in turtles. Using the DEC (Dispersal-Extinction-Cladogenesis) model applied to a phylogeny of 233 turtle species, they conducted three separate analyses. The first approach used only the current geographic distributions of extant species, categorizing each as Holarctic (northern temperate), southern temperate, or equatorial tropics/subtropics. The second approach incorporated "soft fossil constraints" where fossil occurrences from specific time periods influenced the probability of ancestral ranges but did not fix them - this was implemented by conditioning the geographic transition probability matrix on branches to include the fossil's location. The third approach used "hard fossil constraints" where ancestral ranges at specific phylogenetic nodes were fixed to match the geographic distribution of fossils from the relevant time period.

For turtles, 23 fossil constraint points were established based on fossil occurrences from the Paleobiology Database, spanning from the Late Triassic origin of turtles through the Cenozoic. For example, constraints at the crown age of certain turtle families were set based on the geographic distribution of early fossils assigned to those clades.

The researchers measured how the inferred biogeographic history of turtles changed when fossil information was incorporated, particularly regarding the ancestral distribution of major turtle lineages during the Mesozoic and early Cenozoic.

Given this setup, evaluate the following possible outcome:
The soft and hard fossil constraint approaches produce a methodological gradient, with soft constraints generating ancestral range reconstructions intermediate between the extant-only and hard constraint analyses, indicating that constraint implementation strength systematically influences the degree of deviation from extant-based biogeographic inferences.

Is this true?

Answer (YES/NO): NO